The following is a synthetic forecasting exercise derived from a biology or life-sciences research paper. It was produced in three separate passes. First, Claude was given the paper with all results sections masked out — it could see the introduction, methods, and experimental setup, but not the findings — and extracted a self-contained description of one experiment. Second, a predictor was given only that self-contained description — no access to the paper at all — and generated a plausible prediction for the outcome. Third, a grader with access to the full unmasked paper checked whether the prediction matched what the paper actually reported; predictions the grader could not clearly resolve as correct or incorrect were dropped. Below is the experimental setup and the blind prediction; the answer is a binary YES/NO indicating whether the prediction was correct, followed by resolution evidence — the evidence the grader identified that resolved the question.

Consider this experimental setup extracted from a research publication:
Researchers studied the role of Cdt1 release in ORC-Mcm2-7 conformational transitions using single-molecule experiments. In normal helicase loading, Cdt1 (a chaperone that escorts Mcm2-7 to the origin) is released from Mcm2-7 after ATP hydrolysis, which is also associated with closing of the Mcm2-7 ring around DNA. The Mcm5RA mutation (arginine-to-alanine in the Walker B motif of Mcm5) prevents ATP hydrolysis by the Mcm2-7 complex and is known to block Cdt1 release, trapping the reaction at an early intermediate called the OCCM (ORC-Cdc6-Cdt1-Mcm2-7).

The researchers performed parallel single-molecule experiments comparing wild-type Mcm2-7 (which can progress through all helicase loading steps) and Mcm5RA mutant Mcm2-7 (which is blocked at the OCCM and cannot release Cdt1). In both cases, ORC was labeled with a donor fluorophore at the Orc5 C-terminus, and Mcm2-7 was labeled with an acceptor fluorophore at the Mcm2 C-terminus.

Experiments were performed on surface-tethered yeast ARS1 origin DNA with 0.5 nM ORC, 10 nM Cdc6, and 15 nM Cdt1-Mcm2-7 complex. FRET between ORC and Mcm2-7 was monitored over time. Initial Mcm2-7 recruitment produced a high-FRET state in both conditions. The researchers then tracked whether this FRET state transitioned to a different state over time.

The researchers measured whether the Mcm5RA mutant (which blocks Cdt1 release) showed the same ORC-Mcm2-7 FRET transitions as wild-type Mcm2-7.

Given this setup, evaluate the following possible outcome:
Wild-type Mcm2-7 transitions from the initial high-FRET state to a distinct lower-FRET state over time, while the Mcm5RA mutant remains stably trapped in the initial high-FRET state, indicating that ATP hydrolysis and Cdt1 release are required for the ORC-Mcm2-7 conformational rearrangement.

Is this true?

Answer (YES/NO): YES